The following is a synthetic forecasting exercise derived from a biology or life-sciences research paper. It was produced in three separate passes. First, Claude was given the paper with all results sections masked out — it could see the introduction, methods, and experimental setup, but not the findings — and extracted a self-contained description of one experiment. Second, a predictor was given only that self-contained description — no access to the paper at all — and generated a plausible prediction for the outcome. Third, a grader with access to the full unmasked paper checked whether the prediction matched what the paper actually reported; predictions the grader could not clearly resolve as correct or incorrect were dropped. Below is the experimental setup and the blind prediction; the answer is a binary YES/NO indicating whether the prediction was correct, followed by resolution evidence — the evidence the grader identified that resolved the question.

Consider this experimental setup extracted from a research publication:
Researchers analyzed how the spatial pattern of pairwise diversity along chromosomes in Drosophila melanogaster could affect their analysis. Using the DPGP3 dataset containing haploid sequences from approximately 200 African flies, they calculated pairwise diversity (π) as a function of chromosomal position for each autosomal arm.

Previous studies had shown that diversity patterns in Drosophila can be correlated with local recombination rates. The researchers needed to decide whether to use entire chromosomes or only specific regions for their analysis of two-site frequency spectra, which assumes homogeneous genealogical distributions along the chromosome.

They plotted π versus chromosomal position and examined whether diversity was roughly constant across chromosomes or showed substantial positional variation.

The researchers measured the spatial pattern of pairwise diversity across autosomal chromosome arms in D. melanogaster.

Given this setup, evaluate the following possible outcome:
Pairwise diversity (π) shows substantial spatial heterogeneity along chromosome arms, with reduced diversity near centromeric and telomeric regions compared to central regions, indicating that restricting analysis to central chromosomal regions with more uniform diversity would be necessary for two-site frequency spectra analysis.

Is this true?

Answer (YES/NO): YES